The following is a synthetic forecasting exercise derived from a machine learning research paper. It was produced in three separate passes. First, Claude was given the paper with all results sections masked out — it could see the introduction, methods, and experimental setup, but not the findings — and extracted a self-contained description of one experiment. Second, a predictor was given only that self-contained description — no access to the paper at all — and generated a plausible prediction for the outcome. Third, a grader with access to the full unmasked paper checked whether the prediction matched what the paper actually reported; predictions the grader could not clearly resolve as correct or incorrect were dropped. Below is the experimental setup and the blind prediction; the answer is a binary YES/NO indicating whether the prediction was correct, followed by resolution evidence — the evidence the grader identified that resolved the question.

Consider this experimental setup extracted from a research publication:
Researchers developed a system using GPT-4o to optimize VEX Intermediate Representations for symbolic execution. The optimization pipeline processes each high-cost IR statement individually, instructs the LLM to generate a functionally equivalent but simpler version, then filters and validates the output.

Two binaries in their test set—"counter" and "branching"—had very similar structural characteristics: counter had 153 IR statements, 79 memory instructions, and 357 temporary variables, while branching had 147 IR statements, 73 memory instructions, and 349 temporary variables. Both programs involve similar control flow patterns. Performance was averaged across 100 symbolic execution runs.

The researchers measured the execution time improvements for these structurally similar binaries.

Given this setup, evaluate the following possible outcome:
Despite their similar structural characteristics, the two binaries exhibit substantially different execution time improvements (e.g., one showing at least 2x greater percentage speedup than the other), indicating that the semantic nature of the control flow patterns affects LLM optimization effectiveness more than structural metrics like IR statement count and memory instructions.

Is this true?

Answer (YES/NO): NO